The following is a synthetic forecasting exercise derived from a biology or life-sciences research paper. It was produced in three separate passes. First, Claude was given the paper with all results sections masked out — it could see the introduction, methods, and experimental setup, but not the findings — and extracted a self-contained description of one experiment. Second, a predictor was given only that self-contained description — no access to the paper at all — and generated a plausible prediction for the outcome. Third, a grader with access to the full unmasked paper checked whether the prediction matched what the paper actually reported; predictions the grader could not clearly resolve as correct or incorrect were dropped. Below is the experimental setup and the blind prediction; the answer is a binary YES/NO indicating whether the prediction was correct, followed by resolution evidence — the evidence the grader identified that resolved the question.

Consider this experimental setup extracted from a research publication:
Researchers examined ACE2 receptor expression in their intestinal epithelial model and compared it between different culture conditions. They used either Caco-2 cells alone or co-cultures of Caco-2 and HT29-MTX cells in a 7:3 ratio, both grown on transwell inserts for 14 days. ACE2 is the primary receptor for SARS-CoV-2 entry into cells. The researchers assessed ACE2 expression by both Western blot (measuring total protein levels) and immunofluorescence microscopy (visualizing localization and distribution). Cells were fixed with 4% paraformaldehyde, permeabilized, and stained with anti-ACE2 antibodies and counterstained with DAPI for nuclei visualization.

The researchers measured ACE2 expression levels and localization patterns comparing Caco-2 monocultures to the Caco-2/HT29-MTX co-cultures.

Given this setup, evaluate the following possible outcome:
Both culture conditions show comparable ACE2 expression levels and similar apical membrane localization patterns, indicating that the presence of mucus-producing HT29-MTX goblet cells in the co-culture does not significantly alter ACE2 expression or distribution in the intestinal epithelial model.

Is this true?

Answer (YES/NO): NO